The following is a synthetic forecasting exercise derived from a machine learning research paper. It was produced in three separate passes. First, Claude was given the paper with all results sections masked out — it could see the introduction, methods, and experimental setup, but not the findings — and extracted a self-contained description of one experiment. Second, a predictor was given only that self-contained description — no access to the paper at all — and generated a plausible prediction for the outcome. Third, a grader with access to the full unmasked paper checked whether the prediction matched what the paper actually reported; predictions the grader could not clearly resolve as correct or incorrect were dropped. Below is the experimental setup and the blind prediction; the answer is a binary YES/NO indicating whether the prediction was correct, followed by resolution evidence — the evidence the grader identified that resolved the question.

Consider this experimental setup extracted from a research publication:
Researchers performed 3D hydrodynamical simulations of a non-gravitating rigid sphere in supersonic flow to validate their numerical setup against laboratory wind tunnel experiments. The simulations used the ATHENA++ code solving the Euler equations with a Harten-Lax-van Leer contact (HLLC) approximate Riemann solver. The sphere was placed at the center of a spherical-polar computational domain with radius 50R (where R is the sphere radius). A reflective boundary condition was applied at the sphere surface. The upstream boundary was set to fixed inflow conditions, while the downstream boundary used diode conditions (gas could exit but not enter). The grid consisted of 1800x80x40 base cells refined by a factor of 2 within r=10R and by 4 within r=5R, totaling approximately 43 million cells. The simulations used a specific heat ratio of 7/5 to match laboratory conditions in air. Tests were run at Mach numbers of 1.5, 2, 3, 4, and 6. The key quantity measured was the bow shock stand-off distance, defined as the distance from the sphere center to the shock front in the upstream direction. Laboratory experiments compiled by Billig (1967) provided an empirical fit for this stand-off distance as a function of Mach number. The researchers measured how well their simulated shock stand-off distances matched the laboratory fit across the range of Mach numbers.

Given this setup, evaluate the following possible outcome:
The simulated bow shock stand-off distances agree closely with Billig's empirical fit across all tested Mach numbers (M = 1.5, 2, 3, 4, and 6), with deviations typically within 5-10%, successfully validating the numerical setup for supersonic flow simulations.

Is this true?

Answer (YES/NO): NO